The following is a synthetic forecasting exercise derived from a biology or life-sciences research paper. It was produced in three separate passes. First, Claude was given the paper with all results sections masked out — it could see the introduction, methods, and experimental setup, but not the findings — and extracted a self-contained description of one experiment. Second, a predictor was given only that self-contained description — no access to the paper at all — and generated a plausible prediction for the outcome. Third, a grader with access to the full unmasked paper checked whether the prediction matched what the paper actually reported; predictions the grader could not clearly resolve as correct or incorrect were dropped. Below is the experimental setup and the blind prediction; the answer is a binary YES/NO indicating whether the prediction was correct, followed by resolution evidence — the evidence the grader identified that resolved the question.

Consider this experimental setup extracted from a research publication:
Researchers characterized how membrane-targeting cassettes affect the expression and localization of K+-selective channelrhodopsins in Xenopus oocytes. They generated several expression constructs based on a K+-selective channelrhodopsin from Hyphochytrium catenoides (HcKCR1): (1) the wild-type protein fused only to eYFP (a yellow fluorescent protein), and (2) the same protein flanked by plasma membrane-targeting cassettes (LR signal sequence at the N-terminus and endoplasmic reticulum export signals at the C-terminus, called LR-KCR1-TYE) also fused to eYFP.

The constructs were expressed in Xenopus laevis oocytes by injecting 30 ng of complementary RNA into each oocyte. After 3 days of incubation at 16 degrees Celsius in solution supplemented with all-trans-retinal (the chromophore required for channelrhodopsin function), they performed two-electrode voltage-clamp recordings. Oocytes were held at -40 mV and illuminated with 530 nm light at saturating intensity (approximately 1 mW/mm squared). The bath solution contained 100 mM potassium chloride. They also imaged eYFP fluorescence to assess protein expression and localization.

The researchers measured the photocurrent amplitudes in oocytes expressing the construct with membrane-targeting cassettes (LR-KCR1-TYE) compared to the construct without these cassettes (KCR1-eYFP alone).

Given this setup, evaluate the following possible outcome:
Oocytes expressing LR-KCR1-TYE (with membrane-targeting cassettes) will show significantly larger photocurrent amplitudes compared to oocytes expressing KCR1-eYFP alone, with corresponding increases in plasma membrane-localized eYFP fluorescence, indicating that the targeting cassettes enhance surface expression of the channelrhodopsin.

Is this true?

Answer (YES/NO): YES